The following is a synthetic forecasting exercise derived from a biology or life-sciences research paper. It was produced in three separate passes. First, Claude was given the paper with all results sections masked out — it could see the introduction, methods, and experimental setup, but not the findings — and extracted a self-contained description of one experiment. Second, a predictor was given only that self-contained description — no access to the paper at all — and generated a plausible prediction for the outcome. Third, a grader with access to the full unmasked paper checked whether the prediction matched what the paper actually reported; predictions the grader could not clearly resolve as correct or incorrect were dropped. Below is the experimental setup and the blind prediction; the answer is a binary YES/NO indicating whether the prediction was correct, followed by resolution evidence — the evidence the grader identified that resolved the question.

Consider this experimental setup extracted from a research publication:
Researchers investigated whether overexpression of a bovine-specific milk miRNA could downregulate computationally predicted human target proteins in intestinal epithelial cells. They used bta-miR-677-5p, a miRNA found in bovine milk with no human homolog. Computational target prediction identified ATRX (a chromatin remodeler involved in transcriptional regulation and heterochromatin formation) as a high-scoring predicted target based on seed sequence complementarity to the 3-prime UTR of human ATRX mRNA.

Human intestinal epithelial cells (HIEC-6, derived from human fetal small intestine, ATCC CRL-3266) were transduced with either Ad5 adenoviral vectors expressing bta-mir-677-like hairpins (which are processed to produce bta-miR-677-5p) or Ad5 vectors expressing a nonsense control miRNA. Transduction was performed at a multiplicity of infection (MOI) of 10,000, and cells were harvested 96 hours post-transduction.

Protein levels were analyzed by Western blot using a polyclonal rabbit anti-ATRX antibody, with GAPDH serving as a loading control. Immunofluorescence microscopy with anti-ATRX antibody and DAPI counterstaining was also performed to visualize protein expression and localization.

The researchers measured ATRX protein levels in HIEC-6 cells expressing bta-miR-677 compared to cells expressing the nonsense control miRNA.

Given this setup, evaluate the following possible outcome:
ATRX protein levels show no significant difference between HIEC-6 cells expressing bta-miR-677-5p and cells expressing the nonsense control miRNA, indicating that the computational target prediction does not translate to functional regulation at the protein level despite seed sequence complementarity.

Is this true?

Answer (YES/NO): YES